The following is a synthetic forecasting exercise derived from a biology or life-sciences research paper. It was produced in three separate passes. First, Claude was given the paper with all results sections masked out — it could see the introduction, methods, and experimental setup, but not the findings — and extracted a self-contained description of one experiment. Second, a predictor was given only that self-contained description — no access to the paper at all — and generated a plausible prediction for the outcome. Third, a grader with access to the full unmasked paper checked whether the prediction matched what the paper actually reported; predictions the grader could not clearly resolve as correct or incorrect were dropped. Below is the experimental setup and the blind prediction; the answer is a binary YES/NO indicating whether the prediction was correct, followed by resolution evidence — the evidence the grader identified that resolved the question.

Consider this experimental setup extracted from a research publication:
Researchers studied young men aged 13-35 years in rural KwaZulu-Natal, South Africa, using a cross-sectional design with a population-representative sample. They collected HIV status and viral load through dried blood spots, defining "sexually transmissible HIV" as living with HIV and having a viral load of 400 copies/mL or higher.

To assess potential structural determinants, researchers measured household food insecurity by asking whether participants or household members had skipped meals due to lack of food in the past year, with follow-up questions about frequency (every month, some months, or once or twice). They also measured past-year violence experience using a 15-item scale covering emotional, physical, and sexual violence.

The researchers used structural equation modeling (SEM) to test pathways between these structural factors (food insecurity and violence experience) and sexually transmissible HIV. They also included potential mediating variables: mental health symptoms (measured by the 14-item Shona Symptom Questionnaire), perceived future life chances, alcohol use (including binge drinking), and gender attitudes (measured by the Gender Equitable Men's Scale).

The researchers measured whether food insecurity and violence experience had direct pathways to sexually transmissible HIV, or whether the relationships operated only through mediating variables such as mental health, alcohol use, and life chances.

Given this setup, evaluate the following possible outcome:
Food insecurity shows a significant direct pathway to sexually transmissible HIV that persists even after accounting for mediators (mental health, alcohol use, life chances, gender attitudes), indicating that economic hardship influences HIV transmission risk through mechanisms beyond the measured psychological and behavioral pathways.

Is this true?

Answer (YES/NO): NO